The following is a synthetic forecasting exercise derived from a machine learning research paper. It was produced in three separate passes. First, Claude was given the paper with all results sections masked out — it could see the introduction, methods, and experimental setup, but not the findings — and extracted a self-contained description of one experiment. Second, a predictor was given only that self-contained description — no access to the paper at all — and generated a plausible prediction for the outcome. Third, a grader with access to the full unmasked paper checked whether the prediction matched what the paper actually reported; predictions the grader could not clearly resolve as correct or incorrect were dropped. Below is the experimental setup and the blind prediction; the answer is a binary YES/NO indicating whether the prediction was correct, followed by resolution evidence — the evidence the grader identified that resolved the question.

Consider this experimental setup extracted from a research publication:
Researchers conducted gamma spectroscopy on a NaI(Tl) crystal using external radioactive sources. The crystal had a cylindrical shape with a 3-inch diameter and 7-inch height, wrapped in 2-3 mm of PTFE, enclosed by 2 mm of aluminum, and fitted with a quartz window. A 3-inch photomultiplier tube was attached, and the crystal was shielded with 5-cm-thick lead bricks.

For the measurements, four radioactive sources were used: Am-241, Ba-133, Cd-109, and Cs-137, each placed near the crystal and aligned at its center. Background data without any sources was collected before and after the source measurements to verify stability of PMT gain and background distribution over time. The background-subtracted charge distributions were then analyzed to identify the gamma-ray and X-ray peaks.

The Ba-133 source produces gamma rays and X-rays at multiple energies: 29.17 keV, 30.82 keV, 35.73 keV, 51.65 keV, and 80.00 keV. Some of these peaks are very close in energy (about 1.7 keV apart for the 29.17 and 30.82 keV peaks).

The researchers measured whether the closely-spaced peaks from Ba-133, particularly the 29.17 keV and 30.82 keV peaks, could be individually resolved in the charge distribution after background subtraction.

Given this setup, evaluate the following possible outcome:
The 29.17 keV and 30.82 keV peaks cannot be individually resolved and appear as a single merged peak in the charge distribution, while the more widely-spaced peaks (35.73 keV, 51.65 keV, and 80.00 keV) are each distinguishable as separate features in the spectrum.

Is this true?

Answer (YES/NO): NO